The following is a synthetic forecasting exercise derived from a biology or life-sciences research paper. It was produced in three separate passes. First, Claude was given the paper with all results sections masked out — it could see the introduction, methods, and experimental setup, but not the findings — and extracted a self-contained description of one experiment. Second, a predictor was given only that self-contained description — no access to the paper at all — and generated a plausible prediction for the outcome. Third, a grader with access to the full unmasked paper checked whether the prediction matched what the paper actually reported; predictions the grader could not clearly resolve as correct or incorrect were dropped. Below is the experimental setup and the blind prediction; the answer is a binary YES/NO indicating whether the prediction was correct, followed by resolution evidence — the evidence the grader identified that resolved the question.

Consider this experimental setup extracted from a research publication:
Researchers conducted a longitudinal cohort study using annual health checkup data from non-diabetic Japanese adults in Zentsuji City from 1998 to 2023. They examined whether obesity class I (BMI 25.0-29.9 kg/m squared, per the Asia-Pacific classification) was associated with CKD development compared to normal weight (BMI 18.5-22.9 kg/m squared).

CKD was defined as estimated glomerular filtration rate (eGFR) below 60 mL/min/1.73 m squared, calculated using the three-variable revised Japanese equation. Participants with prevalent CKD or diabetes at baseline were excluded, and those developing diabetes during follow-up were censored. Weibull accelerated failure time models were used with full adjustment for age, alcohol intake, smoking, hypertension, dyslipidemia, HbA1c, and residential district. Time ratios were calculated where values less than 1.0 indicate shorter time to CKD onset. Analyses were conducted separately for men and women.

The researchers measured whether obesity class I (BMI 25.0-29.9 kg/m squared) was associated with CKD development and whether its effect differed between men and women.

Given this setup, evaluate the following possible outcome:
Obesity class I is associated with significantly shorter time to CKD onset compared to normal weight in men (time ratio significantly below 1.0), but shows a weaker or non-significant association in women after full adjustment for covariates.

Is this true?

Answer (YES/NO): NO